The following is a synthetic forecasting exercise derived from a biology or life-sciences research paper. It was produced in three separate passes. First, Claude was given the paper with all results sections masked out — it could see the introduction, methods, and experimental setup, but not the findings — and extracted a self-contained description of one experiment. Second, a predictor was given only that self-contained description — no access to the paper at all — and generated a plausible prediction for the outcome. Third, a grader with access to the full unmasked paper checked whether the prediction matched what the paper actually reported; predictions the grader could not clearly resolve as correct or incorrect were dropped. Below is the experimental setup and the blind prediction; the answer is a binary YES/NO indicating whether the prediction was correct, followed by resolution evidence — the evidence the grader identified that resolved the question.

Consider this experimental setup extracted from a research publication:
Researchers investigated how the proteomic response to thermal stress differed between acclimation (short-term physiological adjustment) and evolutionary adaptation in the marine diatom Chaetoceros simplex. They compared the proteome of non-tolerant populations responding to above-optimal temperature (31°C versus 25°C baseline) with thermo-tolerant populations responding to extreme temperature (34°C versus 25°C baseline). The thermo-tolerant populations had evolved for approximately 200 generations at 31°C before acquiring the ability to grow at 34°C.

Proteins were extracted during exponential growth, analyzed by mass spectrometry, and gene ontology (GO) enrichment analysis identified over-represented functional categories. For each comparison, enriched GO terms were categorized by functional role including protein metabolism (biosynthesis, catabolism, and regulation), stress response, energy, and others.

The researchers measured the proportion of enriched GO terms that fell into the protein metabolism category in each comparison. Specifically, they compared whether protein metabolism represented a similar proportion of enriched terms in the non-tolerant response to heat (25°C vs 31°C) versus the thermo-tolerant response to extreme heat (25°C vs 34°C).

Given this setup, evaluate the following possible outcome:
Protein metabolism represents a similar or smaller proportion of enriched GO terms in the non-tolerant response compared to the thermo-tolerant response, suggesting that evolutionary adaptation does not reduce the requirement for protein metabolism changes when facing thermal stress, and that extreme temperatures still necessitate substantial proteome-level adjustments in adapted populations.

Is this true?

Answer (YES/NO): NO